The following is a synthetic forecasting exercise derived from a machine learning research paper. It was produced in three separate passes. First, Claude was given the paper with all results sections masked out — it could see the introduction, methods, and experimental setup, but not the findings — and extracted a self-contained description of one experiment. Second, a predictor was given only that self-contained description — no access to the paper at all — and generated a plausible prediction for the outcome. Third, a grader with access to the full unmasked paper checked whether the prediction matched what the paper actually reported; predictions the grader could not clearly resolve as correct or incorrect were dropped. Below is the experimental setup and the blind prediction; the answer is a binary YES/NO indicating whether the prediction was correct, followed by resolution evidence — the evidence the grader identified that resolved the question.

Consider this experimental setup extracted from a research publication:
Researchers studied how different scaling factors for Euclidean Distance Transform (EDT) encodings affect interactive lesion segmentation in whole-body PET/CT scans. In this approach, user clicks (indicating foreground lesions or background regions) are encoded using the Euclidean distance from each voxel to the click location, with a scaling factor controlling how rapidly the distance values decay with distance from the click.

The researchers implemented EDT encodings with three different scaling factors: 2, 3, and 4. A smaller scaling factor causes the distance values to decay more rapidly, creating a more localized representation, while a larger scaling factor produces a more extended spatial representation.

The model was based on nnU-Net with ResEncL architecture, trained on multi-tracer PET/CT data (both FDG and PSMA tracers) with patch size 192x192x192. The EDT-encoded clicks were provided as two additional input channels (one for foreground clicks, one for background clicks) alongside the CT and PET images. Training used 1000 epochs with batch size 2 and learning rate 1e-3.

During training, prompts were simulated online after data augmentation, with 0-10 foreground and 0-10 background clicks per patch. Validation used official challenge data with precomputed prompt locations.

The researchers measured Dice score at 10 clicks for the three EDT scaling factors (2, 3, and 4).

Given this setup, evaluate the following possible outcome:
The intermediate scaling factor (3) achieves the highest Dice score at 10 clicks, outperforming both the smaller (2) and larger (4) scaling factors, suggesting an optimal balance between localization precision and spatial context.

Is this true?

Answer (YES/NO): NO